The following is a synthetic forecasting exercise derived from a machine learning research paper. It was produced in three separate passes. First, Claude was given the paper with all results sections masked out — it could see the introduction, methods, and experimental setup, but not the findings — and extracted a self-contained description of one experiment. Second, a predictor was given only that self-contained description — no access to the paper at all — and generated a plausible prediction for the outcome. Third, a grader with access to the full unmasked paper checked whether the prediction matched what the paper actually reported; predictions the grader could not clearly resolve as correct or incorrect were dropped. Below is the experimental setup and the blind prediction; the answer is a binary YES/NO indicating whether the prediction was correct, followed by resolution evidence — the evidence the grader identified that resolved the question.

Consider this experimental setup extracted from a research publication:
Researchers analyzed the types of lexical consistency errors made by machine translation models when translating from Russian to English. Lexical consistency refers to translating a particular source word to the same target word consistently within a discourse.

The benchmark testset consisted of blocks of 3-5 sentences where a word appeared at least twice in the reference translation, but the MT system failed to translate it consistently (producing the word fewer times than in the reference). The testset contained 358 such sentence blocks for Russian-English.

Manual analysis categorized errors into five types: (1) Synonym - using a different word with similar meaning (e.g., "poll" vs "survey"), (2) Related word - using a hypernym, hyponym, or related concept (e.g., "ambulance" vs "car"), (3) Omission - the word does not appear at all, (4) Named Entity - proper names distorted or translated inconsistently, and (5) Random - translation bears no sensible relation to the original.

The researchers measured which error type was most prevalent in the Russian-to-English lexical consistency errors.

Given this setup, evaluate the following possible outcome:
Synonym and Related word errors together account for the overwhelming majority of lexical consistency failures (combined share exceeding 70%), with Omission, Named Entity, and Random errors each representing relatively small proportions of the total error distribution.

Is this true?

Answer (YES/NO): NO